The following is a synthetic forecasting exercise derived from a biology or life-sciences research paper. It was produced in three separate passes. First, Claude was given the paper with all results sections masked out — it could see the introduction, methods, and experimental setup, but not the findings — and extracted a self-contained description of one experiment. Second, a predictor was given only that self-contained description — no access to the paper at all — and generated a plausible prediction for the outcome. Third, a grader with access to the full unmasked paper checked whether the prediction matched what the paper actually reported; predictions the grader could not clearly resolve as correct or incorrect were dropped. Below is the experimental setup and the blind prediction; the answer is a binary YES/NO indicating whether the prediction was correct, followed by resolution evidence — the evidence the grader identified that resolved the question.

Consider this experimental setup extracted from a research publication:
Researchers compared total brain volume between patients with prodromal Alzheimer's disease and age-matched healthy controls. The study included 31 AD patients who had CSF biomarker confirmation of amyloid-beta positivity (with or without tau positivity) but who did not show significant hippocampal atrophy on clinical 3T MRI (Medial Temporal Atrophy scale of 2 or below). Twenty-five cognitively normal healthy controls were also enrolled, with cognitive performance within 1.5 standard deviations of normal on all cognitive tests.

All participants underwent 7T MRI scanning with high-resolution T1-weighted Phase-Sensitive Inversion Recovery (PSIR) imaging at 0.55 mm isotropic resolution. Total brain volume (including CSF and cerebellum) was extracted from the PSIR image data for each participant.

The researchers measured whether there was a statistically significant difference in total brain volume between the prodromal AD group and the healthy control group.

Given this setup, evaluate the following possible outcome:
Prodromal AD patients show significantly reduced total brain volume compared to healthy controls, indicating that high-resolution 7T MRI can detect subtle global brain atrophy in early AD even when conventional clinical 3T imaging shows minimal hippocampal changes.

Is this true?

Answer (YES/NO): NO